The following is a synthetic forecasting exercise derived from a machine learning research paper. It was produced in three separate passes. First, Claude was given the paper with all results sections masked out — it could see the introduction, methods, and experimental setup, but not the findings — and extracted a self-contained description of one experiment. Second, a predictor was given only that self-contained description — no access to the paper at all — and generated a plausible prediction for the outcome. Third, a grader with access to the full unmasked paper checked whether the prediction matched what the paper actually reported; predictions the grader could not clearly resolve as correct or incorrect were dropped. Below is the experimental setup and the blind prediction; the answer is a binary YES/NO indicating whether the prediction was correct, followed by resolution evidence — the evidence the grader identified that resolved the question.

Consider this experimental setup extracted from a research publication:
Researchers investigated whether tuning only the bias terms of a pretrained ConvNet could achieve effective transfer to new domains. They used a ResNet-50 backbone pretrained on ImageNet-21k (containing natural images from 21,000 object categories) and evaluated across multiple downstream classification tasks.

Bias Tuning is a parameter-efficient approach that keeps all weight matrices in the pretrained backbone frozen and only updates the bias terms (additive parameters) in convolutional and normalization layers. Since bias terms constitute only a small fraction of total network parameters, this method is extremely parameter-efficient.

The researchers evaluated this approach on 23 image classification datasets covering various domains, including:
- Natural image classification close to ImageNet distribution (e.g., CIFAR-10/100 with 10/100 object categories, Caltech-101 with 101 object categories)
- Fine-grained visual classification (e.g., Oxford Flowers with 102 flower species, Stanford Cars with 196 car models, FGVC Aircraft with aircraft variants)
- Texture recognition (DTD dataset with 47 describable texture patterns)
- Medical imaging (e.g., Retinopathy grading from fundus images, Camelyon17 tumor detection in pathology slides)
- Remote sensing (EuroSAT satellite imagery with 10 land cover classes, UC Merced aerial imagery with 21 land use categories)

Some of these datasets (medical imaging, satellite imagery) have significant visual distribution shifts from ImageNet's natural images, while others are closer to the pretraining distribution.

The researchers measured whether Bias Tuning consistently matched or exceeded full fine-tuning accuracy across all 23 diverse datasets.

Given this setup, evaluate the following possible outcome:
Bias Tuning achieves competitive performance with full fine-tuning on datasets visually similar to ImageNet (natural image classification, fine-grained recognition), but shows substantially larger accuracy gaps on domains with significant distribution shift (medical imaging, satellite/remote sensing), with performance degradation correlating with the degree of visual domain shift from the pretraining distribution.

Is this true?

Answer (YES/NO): NO